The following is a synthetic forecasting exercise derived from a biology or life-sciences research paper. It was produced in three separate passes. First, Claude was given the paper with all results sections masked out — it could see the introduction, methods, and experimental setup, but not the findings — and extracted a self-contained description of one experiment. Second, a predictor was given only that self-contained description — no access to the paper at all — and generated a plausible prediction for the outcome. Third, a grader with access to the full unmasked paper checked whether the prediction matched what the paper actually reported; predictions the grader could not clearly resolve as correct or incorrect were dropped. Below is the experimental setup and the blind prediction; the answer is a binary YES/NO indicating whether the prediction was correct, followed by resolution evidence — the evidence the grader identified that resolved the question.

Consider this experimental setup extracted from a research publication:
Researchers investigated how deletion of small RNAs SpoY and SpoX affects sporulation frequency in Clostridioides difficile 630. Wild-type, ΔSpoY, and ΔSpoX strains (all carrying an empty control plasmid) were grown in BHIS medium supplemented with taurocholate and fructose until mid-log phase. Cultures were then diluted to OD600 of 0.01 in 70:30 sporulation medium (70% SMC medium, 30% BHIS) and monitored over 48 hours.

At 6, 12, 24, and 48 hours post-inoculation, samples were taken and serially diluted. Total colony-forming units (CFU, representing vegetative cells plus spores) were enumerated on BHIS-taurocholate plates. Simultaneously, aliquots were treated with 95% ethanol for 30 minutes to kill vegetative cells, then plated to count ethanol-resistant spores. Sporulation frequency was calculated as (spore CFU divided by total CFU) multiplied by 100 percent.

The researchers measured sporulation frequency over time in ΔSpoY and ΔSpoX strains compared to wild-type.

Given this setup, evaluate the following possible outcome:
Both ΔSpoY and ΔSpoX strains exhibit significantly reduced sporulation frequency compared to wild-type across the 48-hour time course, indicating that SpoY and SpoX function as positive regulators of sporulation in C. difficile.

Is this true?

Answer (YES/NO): NO